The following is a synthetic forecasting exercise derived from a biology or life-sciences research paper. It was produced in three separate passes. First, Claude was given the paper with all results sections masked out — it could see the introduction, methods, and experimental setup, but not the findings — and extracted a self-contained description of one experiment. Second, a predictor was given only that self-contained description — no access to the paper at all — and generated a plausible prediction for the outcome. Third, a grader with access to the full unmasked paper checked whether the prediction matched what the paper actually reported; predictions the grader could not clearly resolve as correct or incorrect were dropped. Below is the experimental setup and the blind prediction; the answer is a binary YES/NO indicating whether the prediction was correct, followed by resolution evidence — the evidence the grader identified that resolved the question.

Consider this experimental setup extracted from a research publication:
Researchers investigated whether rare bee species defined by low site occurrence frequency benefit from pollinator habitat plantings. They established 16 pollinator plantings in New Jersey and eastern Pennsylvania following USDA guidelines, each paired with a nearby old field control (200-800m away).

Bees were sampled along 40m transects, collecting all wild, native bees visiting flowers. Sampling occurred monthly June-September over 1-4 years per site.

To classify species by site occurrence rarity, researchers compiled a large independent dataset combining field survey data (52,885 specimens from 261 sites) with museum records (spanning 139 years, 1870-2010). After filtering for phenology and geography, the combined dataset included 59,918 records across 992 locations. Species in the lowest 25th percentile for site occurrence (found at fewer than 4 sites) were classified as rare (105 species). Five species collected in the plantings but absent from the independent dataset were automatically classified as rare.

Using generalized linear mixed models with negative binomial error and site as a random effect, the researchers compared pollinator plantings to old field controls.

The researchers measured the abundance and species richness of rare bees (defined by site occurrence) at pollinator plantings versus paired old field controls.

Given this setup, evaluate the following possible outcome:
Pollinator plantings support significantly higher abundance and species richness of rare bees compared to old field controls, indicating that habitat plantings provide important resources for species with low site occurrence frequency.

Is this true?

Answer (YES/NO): NO